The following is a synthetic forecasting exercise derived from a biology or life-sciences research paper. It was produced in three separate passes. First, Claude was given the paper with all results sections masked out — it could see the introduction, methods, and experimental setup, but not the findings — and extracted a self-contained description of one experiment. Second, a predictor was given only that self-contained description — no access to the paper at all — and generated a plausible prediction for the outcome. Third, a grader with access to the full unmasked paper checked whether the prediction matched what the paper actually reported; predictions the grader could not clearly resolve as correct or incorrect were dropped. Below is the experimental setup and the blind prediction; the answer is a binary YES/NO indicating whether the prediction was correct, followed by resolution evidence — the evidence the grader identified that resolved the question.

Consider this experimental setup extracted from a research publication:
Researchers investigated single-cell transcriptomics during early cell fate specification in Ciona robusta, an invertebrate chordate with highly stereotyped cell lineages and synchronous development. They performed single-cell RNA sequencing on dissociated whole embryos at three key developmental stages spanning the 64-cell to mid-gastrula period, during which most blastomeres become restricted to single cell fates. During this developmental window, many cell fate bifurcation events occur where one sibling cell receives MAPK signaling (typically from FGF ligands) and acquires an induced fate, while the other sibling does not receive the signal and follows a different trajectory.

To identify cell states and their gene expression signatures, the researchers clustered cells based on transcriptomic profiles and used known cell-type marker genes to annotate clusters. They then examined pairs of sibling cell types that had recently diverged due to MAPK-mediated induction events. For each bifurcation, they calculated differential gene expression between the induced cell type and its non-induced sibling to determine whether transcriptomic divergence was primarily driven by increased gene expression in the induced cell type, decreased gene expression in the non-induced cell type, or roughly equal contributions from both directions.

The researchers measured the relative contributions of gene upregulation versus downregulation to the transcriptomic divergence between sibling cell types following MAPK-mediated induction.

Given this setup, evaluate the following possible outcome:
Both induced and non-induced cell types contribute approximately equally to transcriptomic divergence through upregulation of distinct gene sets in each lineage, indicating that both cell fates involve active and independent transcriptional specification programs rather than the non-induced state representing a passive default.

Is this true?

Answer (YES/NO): NO